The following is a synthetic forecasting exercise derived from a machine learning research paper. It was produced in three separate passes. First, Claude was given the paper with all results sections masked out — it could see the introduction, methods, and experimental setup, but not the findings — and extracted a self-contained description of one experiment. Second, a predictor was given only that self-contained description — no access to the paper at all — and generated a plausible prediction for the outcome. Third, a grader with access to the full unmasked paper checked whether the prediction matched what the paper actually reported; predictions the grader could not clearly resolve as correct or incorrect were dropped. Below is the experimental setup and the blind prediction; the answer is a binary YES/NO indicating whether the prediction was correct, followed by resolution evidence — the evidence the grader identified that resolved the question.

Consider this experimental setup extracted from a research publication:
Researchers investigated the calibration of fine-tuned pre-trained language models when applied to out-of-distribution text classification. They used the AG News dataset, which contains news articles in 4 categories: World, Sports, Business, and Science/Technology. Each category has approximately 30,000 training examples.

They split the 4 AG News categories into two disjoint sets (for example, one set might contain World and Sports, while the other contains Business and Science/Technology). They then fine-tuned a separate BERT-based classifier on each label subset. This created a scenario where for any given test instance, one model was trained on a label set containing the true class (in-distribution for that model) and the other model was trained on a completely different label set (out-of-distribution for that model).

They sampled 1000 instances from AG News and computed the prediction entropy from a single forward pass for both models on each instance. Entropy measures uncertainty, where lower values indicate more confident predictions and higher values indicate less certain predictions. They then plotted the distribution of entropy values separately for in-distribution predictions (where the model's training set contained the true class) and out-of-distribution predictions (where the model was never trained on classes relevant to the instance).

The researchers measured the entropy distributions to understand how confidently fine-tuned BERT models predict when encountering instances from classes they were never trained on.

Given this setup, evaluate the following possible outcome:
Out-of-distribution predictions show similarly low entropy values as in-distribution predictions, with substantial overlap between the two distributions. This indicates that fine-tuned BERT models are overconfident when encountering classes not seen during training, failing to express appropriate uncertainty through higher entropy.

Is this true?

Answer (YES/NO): YES